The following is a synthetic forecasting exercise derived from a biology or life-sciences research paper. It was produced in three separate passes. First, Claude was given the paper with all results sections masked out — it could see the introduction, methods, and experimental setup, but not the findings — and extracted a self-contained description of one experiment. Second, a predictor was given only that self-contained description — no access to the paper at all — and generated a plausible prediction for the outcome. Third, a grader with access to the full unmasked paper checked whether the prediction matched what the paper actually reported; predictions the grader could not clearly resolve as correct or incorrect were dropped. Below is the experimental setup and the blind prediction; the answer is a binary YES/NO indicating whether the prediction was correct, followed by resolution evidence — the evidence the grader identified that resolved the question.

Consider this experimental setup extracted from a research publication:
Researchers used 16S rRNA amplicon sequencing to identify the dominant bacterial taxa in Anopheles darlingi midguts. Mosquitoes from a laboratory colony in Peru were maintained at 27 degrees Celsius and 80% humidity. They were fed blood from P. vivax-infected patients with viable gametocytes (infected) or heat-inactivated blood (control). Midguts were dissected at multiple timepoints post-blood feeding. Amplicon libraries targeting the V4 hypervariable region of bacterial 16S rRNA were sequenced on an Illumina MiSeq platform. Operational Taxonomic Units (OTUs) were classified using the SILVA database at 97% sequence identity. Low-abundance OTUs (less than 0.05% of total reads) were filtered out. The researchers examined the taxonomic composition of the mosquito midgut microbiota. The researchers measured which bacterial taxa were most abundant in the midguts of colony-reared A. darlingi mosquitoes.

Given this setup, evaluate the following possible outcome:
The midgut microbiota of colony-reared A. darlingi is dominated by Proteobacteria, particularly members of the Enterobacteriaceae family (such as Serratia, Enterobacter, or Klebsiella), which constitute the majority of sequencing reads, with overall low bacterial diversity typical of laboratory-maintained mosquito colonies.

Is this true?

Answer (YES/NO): NO